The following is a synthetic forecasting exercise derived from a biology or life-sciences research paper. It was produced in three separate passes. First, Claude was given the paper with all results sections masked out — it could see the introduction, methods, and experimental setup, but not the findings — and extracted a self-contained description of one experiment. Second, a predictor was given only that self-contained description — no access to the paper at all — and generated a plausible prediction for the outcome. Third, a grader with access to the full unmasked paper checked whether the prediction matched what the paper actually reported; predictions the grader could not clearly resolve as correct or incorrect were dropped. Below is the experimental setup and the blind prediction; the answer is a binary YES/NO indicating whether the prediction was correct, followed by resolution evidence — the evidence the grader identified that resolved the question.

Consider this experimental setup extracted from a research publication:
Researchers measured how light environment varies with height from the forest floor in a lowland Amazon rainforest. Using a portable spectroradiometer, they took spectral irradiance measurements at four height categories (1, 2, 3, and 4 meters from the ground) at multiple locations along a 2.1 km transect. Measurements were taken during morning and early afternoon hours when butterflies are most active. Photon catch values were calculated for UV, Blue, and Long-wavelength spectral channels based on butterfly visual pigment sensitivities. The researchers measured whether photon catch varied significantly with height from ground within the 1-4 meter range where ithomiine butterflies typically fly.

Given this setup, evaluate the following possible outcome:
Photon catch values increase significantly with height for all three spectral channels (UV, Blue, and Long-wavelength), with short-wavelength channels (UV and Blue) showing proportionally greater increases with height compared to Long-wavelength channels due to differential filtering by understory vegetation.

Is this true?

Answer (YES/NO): NO